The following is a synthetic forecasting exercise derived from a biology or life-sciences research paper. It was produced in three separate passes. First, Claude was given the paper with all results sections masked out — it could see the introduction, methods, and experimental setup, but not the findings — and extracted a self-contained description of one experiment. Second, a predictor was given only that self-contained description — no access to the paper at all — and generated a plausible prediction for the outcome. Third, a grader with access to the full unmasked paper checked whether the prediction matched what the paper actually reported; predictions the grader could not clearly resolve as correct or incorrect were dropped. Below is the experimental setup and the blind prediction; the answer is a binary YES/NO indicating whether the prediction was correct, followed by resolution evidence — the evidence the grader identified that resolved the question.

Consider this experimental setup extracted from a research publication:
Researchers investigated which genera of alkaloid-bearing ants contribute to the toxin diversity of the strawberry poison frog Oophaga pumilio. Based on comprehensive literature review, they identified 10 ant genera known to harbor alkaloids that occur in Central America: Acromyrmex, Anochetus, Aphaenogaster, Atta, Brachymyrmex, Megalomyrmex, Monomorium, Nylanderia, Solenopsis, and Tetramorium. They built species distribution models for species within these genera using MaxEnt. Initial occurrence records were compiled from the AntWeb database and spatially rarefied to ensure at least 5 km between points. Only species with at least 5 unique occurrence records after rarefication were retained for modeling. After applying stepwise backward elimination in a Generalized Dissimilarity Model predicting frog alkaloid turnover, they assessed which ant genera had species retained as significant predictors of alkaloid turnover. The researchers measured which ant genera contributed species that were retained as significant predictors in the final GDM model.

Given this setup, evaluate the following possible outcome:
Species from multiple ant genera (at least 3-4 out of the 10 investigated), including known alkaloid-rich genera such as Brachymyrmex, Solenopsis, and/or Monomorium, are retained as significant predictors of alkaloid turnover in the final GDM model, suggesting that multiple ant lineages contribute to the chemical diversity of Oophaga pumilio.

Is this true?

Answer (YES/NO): YES